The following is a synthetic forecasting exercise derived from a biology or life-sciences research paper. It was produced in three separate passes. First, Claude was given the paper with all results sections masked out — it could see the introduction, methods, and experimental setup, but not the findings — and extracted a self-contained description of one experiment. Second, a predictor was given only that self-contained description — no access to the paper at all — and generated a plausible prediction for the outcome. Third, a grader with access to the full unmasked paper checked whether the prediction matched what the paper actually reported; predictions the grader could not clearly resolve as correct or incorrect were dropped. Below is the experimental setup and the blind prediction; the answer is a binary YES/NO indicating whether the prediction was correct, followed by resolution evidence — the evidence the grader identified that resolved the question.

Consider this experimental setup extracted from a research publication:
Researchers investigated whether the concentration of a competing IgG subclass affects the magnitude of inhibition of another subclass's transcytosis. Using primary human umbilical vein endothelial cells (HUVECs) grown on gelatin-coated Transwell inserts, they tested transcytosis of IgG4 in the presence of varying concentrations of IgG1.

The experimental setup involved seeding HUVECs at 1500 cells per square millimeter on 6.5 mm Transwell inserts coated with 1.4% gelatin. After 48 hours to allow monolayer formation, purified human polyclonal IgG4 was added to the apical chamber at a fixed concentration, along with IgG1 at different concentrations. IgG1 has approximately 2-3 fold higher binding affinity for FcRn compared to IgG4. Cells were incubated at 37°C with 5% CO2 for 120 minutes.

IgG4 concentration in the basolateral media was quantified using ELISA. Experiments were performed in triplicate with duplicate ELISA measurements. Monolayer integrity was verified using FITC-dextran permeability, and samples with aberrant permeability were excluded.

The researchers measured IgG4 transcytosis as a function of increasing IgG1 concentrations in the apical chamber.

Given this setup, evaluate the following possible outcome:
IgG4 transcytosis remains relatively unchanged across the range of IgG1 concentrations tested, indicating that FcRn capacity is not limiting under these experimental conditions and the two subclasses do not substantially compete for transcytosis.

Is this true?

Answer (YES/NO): NO